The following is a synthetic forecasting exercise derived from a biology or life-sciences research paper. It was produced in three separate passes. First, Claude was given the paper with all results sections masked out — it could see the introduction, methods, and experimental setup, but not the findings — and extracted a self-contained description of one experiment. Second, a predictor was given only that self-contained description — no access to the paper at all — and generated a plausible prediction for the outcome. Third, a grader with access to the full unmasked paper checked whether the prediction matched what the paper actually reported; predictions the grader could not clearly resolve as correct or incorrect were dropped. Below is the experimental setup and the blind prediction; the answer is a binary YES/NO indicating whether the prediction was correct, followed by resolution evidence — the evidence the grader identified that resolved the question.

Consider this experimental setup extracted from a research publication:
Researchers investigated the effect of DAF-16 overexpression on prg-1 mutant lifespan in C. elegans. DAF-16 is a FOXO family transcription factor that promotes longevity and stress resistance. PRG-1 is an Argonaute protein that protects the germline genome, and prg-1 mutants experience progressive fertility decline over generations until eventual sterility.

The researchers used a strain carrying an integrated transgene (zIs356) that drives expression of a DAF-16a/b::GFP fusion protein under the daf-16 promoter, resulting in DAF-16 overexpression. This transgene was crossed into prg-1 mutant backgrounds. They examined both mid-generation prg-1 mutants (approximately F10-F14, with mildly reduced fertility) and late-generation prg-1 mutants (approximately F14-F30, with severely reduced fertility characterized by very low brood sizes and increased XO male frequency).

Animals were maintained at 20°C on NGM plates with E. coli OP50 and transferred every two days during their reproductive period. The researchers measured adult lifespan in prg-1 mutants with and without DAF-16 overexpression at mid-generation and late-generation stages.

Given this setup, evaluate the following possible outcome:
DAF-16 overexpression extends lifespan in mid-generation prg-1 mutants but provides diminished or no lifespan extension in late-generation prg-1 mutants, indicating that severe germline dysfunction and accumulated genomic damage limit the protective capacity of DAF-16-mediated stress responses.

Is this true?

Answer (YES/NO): NO